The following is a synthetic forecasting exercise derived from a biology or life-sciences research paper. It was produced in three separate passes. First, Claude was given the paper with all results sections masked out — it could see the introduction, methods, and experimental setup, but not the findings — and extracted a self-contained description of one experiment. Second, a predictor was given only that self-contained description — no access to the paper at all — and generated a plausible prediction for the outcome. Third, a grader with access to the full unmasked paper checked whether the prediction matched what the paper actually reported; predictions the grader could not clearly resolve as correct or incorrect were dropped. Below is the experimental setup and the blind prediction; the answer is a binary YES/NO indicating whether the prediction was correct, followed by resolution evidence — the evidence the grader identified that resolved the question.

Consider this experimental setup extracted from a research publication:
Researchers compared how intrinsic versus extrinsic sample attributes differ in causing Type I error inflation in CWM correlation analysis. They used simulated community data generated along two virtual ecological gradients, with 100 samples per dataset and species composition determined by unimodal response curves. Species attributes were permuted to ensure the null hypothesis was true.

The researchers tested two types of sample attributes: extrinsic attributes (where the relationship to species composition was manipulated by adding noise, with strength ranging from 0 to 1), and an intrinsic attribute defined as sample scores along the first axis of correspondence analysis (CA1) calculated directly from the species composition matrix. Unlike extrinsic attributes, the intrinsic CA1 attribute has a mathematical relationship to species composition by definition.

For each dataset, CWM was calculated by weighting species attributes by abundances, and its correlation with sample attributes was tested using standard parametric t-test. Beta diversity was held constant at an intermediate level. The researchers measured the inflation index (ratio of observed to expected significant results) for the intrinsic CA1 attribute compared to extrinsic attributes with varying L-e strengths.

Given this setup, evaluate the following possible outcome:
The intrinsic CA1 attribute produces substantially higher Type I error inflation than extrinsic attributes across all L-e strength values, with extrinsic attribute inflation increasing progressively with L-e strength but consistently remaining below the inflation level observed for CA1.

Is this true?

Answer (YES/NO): YES